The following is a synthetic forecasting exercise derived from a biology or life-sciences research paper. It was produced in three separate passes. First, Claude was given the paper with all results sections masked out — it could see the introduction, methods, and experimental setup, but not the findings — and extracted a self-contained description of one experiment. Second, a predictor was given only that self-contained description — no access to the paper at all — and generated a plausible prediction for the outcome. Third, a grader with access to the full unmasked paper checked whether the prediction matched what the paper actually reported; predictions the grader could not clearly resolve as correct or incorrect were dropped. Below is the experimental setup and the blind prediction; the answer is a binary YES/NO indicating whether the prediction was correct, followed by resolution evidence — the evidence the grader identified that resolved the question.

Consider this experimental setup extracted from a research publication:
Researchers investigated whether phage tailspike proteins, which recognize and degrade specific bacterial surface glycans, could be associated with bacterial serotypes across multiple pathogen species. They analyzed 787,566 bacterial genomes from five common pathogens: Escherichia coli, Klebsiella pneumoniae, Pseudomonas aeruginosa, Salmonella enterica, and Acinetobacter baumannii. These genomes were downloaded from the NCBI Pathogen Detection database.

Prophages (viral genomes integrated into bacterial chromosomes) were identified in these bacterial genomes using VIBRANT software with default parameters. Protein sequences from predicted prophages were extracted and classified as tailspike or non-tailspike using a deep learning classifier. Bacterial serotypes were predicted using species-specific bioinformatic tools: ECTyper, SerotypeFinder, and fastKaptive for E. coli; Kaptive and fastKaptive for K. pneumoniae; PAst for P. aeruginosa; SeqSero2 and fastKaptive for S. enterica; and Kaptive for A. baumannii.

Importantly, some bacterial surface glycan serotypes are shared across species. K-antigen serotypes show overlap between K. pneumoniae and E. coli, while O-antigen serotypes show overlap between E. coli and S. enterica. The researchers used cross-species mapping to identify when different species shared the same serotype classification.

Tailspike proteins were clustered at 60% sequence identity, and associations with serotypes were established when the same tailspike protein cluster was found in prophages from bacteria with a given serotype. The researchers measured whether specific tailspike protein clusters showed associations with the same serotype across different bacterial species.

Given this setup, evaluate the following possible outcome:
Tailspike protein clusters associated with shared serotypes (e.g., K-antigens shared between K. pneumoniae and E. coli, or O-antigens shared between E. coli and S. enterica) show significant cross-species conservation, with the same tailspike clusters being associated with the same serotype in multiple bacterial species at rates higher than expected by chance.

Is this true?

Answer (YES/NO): NO